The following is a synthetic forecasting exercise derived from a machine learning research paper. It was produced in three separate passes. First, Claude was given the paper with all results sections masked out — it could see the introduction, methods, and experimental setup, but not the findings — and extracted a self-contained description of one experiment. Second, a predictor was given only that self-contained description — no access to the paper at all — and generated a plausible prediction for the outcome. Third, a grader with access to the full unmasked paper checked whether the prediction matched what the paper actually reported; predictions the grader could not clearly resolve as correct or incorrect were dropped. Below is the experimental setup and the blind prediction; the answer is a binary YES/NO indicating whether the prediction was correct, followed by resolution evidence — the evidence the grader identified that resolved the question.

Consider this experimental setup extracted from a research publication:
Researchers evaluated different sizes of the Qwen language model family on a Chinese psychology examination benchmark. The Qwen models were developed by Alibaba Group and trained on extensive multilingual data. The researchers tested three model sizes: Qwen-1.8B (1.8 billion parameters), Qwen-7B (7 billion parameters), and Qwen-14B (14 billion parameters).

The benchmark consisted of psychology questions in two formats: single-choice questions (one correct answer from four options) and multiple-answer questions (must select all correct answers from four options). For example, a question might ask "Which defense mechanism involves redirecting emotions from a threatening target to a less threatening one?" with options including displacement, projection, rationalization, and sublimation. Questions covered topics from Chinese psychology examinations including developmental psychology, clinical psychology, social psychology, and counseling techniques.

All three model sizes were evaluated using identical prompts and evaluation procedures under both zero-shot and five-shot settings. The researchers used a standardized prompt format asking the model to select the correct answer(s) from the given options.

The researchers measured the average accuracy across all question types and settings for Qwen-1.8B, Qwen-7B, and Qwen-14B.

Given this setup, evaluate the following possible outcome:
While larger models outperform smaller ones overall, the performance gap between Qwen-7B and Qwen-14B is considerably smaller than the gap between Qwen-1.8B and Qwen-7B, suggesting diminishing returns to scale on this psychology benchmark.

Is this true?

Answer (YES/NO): NO